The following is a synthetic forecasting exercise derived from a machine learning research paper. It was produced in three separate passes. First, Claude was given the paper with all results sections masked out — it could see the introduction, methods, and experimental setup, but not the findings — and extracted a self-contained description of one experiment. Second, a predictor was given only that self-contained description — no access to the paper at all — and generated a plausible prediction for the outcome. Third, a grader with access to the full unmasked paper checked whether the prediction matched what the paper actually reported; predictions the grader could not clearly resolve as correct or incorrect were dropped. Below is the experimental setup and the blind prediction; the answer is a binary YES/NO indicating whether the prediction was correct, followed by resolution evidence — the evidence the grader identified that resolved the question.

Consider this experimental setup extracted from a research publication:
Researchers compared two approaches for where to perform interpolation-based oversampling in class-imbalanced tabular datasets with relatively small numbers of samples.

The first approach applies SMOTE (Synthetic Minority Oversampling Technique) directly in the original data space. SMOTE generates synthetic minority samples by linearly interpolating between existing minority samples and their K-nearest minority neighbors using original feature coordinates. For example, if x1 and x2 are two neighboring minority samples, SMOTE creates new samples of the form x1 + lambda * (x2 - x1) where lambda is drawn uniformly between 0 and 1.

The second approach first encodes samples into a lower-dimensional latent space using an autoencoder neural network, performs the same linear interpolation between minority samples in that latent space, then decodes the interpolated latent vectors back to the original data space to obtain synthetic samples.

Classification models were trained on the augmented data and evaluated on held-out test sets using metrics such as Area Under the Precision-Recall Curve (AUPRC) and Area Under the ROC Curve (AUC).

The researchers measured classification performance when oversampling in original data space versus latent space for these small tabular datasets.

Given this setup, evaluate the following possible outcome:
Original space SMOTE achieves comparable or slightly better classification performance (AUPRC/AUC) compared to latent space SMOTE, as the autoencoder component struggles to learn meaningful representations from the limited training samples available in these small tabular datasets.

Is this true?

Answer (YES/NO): YES